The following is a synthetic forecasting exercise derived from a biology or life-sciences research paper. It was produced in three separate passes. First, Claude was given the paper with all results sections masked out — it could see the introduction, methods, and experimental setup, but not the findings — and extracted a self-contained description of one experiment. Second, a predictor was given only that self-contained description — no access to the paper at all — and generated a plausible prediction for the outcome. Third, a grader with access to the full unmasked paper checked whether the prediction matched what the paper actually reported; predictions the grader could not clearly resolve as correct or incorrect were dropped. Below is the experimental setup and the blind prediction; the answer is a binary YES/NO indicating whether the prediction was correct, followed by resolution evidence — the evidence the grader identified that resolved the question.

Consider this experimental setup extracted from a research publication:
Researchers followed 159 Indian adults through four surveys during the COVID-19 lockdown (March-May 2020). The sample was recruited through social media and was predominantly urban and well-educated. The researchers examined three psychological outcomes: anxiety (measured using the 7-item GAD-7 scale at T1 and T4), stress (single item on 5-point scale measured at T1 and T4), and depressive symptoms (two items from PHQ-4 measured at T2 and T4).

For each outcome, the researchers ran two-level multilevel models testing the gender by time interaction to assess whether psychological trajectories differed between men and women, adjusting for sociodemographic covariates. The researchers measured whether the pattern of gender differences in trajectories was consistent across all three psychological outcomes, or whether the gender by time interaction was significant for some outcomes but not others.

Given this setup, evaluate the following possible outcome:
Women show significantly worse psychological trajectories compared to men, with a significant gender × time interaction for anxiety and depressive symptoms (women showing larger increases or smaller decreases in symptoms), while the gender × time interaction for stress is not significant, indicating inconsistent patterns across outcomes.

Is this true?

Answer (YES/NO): NO